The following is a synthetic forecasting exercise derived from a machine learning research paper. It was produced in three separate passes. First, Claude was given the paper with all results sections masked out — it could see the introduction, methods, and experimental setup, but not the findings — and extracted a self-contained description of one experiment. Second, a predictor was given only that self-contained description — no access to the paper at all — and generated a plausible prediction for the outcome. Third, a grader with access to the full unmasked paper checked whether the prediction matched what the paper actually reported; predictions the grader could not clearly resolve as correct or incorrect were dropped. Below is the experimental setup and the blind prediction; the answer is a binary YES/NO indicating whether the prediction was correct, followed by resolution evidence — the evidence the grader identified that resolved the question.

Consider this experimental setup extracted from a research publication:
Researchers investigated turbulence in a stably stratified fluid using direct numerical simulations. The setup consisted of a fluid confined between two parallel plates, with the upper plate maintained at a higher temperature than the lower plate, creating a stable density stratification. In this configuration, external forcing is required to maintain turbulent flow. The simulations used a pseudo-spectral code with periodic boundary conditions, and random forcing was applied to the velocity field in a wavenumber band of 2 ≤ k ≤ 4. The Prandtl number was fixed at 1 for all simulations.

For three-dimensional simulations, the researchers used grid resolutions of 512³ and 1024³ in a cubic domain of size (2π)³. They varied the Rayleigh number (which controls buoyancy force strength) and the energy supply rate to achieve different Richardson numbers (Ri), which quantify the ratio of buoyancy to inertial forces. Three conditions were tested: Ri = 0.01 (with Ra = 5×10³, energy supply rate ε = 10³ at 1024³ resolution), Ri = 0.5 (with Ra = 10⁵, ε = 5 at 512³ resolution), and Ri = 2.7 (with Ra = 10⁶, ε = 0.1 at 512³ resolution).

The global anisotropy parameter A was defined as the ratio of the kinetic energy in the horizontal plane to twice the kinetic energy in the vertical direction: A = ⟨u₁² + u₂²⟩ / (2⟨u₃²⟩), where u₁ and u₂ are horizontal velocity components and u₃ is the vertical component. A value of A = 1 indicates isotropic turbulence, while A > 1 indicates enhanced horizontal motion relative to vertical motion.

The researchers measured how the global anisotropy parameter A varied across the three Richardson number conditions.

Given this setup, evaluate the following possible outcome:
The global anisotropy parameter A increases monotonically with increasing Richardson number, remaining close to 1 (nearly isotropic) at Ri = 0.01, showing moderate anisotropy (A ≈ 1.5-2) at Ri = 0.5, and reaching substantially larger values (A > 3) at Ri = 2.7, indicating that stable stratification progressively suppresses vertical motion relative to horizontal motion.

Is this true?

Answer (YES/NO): NO